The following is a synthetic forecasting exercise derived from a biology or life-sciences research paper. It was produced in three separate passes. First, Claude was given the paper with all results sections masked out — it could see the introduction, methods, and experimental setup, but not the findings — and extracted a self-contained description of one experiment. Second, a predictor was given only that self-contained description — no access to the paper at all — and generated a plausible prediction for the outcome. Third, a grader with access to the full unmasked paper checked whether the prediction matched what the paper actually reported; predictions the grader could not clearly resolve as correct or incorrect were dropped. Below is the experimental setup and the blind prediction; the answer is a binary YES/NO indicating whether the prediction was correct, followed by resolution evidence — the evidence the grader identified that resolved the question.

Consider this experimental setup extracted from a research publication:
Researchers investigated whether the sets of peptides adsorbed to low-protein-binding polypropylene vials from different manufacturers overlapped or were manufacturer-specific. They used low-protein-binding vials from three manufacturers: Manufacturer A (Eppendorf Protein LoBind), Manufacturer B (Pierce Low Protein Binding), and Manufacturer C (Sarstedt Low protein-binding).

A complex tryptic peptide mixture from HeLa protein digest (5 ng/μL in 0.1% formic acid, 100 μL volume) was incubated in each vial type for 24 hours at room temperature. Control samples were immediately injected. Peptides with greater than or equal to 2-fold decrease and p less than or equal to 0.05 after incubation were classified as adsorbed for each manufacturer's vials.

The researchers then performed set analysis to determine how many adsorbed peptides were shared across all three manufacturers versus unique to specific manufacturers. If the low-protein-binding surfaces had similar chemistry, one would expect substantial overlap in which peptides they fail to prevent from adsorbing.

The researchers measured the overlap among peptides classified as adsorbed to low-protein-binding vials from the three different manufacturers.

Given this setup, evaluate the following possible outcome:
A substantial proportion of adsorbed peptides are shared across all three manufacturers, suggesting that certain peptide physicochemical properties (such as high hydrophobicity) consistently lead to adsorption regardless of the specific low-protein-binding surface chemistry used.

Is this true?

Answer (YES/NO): NO